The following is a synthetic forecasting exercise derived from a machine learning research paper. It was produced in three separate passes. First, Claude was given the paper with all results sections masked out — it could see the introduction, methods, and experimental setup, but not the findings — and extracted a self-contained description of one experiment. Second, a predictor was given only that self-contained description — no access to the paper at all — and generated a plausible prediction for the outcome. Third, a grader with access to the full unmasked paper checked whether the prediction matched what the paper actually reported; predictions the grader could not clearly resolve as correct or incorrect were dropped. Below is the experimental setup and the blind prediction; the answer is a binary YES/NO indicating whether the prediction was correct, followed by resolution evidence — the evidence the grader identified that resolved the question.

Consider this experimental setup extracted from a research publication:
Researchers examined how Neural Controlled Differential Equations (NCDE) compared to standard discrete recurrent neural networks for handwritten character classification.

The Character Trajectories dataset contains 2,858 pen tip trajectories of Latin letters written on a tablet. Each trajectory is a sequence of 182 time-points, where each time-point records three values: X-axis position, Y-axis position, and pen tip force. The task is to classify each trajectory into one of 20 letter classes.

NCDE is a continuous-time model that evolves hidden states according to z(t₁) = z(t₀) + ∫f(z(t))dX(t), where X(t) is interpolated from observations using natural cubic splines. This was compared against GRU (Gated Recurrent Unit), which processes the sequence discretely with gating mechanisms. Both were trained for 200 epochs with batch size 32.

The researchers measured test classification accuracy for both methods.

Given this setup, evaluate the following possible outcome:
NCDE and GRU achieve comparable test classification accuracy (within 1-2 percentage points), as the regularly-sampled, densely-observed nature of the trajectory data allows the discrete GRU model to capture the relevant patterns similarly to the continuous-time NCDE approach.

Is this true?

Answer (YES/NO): NO